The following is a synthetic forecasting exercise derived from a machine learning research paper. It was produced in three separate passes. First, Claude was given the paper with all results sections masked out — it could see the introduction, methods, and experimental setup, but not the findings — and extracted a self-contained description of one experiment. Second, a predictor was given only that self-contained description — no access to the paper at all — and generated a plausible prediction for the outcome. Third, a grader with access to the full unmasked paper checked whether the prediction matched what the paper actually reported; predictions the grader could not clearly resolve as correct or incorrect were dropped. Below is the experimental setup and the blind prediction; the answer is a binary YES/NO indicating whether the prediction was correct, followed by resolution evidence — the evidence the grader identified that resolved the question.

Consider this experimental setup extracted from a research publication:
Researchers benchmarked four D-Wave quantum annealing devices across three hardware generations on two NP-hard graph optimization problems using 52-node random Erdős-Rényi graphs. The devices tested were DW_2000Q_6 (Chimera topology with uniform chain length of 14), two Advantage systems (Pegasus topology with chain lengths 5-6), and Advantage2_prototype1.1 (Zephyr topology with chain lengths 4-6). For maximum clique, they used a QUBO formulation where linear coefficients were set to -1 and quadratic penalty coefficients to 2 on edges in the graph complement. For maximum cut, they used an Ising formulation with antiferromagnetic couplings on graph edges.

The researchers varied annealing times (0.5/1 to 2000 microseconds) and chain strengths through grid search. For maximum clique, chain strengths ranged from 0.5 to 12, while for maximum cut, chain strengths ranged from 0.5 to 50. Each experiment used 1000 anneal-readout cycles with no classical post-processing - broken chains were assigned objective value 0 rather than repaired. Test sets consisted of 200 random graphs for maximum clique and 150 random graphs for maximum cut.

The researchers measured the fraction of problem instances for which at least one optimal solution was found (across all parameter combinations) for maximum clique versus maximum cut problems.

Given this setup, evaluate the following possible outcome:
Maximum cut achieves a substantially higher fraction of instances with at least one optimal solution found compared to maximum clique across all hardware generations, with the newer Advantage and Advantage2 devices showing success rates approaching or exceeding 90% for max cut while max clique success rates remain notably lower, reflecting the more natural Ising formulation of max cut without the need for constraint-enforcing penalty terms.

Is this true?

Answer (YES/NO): NO